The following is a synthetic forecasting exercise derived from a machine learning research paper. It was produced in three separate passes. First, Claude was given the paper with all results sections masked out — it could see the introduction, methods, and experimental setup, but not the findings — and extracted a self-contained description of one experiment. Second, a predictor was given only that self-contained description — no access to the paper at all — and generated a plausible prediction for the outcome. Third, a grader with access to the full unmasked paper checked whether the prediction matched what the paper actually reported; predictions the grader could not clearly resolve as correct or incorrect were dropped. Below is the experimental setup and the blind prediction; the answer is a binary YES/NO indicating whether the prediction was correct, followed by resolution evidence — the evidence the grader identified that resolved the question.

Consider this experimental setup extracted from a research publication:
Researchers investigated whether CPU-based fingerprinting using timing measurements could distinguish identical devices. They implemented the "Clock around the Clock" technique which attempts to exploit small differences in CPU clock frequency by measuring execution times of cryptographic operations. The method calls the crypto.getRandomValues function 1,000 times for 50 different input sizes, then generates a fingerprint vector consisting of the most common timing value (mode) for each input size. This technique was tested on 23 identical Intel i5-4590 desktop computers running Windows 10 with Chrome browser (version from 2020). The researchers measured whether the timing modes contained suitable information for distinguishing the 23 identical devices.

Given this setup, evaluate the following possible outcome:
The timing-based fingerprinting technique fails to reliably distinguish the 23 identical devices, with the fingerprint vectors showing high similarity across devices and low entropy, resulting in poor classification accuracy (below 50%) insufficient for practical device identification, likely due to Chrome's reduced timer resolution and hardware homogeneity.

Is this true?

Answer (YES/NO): YES